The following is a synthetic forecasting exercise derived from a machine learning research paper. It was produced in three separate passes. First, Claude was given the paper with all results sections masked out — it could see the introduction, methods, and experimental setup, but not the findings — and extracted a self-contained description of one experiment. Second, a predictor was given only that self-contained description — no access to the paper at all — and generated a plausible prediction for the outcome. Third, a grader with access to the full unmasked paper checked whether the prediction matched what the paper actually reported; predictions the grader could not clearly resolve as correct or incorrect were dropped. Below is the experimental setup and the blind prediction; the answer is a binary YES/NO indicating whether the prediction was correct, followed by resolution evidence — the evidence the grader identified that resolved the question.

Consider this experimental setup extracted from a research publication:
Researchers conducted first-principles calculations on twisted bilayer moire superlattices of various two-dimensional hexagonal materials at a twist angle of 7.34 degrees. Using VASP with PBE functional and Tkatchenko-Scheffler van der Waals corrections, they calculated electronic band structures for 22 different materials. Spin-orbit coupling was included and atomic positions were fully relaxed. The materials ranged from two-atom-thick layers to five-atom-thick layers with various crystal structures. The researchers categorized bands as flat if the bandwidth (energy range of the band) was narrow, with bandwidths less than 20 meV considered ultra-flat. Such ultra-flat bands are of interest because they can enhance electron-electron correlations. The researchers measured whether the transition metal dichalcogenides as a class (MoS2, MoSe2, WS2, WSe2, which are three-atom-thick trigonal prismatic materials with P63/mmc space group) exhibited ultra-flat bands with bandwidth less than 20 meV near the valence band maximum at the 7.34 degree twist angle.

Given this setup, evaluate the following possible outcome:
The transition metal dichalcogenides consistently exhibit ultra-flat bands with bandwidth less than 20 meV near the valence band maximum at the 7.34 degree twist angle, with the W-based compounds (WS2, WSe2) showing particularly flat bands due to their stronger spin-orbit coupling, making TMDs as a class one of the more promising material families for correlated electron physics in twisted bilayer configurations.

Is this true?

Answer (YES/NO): NO